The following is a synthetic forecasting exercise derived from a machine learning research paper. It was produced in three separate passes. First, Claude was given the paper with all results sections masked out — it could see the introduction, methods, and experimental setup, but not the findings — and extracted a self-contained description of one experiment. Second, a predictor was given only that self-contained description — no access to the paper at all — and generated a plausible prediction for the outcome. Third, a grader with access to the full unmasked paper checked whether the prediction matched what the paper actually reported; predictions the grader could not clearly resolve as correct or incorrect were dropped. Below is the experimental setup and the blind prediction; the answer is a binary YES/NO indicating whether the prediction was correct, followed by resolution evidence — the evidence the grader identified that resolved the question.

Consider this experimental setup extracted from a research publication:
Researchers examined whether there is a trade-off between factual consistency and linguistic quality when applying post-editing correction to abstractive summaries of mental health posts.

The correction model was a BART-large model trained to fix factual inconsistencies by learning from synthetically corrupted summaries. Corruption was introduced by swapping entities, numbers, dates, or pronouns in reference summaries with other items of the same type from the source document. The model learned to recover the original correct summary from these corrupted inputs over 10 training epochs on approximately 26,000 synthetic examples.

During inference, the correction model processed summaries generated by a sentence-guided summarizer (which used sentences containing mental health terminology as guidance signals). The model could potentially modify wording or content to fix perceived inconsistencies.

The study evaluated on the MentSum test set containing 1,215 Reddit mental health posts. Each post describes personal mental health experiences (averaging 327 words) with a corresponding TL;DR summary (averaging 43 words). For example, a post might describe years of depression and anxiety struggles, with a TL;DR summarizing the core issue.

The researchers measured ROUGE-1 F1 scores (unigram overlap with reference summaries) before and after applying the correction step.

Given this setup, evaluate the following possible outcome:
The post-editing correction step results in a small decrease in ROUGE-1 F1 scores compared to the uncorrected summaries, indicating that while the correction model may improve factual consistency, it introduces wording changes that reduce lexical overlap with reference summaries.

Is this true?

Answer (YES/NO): YES